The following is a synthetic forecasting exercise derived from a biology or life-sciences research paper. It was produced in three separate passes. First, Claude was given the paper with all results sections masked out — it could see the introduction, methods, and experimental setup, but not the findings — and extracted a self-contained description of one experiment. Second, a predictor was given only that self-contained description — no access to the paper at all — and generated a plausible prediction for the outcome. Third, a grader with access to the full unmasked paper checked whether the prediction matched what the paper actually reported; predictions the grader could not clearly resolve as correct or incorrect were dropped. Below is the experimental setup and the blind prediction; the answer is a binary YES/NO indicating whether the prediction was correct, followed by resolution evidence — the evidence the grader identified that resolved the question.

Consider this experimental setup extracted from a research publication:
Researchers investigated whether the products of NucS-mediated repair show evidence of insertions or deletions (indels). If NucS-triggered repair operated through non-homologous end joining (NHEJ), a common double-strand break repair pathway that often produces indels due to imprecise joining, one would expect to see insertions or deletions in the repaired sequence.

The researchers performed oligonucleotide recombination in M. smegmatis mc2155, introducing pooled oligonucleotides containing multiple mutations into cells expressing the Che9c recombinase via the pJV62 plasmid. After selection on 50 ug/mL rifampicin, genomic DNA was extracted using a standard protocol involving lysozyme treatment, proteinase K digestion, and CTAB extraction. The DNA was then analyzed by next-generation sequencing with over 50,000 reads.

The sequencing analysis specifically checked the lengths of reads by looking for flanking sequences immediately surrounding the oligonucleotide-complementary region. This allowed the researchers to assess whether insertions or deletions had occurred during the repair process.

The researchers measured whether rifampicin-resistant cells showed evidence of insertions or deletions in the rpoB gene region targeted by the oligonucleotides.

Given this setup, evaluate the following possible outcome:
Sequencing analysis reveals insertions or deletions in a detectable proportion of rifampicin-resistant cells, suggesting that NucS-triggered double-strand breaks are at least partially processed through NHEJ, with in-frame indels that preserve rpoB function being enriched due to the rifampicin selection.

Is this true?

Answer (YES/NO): NO